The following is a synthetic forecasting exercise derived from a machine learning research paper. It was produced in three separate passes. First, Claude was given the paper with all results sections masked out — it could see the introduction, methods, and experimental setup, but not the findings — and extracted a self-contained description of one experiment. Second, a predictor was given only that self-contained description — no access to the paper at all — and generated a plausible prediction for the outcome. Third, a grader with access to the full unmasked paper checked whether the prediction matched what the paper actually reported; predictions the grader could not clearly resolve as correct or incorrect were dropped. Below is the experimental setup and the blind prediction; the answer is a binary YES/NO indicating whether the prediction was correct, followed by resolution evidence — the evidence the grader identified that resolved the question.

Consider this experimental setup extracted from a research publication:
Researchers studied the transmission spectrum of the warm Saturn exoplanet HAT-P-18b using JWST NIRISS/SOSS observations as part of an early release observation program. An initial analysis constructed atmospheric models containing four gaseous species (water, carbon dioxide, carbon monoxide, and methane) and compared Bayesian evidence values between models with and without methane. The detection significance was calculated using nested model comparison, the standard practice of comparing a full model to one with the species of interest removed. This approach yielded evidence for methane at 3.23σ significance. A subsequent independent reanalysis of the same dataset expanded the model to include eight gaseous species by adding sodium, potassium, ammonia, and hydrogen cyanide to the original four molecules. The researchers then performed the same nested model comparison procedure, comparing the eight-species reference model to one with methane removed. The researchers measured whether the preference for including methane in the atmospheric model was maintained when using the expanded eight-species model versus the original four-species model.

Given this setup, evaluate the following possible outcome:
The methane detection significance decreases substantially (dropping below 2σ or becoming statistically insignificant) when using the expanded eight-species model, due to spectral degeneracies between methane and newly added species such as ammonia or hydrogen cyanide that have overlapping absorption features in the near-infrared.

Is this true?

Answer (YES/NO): YES